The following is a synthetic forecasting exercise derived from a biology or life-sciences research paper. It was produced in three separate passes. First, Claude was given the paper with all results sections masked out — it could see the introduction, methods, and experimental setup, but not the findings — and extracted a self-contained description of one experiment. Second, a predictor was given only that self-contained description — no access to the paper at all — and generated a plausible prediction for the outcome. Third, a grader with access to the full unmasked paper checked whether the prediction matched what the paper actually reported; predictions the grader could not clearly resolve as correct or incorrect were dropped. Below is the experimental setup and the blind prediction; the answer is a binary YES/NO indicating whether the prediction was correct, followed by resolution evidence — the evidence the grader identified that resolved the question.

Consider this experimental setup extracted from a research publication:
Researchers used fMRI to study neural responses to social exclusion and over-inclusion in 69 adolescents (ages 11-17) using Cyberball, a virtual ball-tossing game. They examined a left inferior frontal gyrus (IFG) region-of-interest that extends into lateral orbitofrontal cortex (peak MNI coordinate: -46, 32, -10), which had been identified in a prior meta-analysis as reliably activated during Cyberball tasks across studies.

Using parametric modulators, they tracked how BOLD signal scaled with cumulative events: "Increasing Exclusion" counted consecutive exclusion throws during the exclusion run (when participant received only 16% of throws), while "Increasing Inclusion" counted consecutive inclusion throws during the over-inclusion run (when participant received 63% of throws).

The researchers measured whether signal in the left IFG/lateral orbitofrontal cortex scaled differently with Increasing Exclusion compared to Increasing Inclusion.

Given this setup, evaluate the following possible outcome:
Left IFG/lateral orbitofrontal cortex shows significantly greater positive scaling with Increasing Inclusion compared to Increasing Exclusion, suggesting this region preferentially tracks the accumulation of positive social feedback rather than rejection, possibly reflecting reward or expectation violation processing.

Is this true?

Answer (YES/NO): NO